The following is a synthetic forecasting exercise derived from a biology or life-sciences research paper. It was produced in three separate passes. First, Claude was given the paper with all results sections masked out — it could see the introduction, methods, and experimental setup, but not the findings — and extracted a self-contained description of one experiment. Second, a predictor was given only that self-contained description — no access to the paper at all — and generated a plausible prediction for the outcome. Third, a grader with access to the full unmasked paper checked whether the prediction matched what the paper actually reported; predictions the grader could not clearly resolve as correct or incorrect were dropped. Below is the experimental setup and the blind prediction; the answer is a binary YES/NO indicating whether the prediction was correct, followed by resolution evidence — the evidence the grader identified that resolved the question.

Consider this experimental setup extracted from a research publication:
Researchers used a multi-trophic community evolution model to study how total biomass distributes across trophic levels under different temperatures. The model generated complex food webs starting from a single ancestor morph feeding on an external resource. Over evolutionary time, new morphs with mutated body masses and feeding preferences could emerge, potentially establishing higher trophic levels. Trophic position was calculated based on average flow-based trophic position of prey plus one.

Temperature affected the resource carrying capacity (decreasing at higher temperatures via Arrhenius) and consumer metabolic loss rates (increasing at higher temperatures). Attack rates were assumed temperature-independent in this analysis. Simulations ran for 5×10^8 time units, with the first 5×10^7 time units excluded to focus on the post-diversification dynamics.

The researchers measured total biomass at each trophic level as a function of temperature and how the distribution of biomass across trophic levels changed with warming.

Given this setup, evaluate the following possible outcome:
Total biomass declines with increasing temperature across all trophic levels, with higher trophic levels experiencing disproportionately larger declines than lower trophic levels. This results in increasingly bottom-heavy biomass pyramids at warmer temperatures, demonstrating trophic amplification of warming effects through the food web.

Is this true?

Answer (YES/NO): NO